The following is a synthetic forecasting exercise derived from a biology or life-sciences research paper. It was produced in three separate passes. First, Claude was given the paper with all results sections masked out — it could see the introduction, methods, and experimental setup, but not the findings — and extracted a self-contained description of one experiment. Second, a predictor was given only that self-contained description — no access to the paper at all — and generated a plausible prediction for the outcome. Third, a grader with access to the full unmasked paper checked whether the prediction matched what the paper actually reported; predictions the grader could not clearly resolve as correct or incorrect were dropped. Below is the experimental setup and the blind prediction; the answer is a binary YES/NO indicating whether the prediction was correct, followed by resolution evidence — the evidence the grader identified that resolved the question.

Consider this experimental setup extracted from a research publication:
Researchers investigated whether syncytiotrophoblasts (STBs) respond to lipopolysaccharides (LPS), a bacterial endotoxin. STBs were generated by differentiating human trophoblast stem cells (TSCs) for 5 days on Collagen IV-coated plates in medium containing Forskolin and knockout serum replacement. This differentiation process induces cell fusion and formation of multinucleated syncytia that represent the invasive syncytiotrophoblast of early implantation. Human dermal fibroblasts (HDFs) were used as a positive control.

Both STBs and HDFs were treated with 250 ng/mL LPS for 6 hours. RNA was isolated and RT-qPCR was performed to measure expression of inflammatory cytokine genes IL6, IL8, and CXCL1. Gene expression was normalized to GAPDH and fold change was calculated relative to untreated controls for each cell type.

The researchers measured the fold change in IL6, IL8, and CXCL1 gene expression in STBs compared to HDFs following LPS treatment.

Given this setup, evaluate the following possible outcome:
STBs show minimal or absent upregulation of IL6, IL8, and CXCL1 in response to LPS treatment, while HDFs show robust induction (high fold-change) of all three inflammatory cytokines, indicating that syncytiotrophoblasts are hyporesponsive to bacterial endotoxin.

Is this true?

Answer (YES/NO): YES